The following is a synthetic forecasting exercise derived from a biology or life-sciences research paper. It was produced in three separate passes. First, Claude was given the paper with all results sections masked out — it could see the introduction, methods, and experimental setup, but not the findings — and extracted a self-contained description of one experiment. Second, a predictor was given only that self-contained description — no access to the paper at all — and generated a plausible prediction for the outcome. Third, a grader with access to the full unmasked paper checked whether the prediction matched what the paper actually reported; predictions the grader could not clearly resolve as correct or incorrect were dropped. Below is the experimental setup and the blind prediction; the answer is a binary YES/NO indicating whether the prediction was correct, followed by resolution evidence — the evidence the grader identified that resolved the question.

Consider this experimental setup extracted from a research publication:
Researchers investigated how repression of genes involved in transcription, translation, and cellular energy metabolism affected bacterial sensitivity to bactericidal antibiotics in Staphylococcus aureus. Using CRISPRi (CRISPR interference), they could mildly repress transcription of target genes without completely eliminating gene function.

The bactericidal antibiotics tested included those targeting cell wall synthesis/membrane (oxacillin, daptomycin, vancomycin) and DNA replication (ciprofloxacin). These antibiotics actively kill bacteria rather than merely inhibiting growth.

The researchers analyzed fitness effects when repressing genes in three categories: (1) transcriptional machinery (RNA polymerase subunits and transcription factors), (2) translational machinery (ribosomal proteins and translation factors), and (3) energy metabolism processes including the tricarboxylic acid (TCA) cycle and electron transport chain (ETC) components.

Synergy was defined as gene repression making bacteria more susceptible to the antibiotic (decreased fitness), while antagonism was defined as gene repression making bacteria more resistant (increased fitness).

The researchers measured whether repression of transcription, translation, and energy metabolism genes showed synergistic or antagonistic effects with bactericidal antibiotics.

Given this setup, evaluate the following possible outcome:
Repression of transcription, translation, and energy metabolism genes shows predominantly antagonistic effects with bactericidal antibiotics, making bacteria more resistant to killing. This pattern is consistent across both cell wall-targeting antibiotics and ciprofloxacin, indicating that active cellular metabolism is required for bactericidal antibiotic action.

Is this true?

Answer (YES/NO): YES